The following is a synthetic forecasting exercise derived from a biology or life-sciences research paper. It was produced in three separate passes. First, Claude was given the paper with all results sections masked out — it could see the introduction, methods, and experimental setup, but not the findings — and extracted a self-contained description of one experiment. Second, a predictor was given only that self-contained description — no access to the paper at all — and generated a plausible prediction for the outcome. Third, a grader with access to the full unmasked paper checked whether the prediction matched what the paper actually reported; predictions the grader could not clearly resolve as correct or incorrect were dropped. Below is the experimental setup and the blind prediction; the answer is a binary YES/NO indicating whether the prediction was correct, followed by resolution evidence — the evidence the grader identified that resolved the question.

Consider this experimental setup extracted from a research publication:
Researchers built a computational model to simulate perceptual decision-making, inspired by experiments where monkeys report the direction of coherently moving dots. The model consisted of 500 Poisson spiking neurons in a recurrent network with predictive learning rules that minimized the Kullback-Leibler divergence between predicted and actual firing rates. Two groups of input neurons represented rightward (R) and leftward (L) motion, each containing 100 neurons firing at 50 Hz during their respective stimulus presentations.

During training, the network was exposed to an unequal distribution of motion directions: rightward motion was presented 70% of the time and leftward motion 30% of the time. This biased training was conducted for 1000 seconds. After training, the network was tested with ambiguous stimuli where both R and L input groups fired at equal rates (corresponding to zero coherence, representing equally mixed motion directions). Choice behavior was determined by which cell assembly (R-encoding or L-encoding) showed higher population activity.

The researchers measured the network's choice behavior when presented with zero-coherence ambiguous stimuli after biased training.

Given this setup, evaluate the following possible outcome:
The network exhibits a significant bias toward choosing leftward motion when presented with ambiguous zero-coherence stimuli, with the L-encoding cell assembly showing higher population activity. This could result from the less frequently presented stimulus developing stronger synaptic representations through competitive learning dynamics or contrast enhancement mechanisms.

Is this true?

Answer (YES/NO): NO